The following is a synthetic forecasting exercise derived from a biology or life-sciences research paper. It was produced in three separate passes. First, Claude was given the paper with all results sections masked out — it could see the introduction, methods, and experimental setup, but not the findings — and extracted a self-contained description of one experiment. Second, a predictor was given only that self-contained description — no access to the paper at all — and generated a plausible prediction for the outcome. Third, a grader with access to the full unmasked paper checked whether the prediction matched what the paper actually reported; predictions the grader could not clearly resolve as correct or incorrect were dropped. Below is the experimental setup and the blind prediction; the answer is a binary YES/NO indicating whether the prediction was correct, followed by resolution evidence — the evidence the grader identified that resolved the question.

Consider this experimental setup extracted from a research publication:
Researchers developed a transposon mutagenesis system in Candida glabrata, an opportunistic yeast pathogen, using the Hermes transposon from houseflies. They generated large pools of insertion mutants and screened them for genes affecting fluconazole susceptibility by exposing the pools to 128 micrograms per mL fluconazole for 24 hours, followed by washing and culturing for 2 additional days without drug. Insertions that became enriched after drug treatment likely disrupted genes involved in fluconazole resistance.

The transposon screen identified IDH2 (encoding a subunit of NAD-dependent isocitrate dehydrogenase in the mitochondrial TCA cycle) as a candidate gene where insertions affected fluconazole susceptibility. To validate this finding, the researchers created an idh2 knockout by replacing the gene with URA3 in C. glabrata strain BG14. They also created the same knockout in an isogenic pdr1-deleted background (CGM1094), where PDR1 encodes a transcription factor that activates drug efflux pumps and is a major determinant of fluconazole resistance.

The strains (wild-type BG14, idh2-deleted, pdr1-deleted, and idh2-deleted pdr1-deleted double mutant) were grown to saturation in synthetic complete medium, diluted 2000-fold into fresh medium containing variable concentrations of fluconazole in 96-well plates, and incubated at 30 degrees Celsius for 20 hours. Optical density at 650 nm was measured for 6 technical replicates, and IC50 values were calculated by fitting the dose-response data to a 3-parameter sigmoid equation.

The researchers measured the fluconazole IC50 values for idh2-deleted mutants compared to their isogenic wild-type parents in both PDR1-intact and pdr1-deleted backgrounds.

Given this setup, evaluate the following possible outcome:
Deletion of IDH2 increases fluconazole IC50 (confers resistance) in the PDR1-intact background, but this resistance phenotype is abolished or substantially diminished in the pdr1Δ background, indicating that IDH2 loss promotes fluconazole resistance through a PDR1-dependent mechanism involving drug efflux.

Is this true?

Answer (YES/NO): YES